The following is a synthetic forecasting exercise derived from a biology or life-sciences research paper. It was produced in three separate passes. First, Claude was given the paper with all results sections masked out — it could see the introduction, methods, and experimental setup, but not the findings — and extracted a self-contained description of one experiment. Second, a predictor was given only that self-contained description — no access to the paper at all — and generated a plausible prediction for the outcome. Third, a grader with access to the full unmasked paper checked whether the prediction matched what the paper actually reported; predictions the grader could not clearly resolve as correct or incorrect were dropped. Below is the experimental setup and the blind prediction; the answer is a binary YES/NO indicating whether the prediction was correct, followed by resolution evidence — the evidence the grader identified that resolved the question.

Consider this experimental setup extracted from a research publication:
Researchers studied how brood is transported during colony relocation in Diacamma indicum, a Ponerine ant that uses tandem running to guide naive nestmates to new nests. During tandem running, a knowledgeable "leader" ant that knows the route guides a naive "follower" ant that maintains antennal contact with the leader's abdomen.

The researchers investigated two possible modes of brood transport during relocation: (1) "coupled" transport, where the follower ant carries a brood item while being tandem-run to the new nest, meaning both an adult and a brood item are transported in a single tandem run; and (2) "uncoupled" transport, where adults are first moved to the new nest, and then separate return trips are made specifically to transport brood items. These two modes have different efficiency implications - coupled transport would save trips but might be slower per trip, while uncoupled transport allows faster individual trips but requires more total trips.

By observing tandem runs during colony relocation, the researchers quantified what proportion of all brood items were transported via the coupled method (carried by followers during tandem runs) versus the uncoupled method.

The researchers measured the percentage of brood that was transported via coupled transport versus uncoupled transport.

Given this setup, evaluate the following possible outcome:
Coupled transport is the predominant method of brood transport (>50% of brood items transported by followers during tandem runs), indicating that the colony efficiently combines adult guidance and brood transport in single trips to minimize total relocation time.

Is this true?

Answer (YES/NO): YES